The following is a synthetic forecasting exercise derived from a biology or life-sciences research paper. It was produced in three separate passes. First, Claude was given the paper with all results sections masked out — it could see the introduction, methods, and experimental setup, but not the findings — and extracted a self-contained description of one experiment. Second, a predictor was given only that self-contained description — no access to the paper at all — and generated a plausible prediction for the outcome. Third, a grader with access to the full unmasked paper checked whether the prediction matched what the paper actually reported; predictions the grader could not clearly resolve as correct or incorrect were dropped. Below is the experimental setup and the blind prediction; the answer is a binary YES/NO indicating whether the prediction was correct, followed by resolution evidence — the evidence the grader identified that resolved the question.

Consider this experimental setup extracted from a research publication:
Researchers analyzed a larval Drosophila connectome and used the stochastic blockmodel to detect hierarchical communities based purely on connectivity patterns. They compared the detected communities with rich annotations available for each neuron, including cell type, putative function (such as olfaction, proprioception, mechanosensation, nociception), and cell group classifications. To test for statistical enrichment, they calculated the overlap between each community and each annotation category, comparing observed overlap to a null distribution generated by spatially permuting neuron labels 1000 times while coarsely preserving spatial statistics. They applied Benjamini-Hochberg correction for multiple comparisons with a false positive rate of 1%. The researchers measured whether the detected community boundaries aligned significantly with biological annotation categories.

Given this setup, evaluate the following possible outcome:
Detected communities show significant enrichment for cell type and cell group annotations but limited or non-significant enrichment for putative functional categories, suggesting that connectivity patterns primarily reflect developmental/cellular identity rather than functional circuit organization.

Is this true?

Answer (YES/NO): NO